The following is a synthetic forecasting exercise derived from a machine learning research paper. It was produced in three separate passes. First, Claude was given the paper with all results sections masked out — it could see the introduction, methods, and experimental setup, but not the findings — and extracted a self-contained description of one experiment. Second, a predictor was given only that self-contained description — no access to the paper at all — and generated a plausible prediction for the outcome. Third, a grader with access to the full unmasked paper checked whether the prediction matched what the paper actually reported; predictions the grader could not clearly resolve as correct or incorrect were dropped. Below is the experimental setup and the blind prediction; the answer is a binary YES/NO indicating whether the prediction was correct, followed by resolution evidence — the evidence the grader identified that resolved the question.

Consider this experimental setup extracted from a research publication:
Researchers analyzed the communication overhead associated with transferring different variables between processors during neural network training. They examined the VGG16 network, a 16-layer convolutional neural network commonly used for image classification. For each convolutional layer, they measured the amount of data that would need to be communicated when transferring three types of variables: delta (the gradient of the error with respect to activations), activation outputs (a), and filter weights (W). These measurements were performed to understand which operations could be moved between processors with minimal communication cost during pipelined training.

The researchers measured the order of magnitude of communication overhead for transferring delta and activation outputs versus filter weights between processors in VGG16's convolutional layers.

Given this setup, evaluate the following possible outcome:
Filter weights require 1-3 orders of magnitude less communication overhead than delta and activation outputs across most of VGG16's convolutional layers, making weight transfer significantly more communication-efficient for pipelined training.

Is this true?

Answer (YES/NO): YES